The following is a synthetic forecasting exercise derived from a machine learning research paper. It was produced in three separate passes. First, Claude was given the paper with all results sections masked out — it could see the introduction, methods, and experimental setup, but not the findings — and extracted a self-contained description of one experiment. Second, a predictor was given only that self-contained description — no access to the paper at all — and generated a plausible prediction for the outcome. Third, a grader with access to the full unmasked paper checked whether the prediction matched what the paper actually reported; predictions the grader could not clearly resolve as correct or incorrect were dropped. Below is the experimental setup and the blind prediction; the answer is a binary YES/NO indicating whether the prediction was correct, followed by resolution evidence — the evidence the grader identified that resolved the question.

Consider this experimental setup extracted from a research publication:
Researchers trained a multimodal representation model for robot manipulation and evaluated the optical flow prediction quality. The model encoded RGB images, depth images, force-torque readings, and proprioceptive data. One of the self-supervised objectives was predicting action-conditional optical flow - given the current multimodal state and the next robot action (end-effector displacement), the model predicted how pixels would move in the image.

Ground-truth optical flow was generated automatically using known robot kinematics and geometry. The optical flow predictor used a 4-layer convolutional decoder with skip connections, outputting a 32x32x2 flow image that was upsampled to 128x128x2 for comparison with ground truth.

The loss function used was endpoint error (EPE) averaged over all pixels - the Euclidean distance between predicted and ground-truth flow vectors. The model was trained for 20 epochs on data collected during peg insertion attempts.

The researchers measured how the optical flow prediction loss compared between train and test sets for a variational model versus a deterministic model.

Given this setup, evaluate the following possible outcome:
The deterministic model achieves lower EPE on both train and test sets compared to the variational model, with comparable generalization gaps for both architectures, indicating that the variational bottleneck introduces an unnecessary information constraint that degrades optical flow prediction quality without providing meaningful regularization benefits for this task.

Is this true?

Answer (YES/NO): NO